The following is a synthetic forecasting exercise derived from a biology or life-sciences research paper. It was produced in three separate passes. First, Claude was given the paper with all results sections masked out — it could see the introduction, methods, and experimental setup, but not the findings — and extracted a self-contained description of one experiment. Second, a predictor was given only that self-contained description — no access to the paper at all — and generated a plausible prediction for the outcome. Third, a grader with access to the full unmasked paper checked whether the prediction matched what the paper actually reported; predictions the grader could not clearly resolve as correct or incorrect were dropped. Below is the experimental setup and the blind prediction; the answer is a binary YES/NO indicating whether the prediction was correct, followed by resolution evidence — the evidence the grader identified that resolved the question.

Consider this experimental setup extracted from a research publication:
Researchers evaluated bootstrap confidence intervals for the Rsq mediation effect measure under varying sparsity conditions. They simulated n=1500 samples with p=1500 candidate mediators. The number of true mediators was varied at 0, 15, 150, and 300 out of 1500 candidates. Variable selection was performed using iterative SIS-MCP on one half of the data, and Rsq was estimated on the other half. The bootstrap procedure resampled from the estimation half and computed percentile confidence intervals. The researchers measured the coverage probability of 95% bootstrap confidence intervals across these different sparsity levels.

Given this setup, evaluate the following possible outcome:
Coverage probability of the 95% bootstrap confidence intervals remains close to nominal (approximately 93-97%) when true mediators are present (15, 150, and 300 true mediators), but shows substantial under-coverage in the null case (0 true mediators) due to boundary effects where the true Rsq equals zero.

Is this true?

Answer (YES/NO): NO